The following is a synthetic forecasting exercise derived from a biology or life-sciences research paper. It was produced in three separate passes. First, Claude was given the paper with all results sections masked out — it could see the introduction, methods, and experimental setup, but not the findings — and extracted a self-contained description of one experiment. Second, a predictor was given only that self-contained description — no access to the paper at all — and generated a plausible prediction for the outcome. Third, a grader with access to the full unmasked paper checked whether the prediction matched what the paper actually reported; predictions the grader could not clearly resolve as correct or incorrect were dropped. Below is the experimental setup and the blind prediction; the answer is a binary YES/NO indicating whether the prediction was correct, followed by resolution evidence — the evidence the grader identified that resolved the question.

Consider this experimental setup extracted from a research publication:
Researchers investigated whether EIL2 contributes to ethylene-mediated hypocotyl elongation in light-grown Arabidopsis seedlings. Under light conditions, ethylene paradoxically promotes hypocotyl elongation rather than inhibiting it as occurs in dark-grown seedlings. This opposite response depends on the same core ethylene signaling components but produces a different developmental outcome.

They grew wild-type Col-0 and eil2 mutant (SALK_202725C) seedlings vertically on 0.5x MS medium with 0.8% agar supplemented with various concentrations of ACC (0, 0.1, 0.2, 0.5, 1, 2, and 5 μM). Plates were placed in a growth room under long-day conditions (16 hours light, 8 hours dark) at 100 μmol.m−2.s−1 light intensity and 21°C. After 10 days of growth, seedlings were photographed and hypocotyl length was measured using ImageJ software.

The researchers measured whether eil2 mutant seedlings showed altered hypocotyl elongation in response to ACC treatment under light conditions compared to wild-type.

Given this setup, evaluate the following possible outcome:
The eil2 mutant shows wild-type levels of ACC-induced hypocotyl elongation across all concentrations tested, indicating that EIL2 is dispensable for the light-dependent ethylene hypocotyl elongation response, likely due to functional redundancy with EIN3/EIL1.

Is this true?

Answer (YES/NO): NO